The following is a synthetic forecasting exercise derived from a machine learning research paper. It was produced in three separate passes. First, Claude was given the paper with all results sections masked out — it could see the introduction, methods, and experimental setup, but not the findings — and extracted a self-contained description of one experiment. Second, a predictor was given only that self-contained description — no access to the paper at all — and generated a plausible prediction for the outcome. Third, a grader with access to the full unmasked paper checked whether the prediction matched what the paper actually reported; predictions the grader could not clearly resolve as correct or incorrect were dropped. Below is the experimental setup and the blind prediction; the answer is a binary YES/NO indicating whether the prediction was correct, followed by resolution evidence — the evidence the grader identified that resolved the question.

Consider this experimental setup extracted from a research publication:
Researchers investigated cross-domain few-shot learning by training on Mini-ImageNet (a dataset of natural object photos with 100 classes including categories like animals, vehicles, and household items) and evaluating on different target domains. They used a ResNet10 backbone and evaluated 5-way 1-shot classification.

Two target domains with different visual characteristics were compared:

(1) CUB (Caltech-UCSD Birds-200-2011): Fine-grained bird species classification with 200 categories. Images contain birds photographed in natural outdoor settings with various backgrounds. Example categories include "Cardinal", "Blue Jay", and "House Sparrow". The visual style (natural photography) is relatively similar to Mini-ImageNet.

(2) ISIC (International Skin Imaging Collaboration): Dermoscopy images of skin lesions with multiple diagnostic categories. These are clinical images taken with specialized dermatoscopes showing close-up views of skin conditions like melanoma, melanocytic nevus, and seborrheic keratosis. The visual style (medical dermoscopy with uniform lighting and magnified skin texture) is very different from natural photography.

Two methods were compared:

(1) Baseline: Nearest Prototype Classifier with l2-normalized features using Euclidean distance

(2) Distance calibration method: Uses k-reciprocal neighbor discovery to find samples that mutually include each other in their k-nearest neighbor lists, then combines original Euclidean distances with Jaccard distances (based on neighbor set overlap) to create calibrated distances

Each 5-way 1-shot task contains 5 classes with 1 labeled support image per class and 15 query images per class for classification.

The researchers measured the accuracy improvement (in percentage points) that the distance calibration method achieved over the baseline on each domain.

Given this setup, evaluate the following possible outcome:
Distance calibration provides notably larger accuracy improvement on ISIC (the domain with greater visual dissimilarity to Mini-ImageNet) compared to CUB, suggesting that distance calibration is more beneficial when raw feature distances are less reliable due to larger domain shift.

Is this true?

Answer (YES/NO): NO